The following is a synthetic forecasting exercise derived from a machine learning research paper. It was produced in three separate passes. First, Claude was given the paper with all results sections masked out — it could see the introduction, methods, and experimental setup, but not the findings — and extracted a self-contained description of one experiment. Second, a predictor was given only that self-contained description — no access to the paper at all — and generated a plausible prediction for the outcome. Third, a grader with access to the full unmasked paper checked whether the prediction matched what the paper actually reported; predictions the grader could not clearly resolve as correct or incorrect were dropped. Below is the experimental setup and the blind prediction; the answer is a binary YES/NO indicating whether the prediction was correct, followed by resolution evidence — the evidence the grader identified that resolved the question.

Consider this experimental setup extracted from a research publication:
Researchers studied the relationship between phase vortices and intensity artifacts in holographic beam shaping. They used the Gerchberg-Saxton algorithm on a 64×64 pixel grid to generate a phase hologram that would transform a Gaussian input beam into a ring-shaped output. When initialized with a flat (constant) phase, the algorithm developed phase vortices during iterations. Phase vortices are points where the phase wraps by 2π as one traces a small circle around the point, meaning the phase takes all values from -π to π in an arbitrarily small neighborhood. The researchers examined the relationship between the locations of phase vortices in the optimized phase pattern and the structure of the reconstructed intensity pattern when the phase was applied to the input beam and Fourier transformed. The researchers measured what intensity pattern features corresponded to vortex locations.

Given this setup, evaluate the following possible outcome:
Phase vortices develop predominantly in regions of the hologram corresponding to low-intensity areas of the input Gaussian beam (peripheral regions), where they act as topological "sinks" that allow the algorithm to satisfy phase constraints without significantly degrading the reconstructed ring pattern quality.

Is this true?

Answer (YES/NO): NO